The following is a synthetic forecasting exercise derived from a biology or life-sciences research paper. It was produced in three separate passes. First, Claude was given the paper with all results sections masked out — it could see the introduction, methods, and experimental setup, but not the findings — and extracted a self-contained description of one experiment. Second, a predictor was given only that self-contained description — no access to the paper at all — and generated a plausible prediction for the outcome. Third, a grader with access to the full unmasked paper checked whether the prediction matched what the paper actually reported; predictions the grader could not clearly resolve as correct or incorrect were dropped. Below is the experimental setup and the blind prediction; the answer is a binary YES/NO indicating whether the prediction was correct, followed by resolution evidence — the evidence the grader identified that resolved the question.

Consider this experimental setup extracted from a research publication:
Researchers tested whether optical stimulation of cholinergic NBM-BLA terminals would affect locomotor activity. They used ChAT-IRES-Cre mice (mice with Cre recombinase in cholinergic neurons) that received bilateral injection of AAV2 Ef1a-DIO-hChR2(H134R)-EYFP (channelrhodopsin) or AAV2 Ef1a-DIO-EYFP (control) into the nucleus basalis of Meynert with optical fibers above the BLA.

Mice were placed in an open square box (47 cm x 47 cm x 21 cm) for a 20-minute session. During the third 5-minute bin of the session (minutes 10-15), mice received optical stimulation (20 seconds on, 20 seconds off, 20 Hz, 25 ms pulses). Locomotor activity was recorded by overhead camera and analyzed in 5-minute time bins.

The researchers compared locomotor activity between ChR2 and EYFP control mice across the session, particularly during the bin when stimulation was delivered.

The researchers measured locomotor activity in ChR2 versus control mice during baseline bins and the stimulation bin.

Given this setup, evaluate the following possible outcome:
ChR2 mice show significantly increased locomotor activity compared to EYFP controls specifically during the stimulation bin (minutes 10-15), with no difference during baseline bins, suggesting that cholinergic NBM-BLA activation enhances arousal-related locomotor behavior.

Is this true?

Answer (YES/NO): NO